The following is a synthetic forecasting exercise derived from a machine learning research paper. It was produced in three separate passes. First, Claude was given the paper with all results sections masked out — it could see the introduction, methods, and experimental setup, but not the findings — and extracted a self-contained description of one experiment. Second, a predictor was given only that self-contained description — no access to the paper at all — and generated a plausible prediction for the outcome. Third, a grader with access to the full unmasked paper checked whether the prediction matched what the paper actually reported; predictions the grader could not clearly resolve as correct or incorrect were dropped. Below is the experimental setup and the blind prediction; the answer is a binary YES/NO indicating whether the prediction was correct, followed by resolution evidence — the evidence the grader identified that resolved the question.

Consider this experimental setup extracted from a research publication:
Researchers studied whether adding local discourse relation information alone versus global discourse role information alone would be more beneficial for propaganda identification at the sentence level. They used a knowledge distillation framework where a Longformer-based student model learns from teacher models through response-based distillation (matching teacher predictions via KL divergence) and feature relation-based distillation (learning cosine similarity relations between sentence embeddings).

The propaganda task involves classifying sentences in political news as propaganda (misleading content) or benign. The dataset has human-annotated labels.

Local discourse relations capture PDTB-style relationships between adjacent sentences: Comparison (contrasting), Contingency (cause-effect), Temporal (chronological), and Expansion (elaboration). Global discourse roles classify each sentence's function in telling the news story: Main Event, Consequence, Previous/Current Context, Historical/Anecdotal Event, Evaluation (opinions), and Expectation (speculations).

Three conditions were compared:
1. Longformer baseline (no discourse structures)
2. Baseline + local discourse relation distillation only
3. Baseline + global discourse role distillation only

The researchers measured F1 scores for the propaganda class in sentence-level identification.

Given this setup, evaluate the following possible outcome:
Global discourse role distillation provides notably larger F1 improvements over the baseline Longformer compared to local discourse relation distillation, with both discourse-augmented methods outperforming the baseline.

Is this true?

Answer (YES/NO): YES